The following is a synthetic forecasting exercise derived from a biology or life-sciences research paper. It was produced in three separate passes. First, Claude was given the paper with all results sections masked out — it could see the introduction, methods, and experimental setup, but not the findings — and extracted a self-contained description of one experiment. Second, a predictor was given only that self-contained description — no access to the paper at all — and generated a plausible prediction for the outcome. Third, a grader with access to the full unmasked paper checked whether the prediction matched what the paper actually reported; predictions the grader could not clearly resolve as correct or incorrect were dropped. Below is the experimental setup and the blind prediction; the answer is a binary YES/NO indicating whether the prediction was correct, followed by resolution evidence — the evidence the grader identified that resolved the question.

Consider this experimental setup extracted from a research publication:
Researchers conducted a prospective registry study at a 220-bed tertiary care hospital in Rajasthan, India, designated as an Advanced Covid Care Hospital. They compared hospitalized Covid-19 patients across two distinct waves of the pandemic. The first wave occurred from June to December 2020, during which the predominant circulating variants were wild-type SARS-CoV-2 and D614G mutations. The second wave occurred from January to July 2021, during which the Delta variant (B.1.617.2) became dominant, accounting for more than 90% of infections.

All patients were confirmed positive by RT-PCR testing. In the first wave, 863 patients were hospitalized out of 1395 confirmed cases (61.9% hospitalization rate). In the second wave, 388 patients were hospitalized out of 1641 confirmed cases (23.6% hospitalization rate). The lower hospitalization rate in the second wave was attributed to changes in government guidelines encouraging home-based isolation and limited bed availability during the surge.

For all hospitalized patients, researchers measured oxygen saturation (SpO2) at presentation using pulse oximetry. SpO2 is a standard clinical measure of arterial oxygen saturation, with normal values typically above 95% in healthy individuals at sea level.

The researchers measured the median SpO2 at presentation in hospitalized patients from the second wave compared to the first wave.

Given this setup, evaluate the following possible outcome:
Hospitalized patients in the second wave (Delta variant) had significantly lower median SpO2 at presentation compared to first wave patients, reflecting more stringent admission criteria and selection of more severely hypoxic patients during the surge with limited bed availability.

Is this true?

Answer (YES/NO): YES